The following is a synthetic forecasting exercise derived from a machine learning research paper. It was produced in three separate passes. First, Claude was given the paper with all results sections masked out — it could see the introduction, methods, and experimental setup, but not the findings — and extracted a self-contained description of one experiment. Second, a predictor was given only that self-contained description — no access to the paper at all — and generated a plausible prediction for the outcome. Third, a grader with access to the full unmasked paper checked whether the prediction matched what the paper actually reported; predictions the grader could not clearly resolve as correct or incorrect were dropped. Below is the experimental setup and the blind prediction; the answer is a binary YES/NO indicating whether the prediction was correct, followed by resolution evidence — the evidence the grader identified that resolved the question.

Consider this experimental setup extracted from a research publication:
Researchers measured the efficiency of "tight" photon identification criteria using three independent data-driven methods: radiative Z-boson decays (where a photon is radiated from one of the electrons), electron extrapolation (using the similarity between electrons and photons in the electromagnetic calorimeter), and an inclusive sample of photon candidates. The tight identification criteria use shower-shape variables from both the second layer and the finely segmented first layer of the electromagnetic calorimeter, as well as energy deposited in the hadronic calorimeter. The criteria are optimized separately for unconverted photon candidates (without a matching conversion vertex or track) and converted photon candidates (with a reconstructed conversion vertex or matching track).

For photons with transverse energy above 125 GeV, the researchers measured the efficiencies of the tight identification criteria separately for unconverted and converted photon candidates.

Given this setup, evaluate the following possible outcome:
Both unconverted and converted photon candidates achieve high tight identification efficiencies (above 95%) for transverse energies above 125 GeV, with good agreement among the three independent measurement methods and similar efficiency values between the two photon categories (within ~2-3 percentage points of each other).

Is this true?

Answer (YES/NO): NO